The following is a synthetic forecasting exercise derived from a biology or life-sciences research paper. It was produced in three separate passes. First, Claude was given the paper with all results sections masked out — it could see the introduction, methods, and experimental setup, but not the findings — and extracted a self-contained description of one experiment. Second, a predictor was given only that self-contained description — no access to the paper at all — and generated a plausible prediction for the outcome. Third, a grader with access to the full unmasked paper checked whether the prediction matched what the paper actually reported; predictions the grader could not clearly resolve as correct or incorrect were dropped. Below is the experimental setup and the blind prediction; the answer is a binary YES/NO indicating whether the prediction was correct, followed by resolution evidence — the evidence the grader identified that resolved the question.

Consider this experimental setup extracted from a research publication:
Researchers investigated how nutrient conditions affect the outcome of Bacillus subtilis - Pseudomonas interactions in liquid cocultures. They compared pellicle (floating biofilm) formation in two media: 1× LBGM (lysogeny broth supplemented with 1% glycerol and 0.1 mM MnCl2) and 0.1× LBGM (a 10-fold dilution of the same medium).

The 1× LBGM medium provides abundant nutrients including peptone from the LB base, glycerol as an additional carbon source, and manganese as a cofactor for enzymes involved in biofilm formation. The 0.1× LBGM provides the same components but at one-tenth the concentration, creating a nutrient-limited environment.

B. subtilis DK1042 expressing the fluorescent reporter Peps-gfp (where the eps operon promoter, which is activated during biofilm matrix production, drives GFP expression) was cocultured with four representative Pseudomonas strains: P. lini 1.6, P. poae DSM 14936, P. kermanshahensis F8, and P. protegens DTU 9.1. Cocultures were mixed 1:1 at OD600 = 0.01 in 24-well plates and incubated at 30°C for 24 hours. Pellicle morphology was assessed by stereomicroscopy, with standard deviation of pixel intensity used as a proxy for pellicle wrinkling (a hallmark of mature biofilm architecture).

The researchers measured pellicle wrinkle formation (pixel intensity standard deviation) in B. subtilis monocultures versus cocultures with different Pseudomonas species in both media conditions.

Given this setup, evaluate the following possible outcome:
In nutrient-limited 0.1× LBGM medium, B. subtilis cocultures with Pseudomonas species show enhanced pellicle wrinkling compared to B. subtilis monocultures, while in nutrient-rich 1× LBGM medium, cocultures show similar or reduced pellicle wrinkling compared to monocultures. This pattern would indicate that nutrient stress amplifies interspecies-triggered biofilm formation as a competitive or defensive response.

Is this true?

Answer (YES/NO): NO